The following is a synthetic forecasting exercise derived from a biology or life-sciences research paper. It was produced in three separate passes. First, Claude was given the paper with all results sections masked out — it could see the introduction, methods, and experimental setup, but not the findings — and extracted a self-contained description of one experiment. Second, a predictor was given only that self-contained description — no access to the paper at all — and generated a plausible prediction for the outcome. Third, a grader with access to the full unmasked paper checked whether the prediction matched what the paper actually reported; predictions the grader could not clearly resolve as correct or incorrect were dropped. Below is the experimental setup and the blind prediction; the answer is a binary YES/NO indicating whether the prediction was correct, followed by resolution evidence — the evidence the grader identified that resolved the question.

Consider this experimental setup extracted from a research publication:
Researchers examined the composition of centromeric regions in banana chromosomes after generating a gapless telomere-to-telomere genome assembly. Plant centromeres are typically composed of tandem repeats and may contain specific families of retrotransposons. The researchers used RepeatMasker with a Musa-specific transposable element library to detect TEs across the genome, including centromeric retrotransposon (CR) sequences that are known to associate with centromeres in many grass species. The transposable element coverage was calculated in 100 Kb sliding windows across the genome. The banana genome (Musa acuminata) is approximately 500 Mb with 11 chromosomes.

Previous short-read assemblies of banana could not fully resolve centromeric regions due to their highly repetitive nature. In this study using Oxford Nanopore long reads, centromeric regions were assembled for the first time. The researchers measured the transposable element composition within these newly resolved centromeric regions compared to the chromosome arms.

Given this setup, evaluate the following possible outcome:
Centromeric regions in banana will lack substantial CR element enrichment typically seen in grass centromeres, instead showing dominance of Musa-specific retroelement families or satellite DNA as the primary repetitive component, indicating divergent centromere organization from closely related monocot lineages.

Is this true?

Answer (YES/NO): NO